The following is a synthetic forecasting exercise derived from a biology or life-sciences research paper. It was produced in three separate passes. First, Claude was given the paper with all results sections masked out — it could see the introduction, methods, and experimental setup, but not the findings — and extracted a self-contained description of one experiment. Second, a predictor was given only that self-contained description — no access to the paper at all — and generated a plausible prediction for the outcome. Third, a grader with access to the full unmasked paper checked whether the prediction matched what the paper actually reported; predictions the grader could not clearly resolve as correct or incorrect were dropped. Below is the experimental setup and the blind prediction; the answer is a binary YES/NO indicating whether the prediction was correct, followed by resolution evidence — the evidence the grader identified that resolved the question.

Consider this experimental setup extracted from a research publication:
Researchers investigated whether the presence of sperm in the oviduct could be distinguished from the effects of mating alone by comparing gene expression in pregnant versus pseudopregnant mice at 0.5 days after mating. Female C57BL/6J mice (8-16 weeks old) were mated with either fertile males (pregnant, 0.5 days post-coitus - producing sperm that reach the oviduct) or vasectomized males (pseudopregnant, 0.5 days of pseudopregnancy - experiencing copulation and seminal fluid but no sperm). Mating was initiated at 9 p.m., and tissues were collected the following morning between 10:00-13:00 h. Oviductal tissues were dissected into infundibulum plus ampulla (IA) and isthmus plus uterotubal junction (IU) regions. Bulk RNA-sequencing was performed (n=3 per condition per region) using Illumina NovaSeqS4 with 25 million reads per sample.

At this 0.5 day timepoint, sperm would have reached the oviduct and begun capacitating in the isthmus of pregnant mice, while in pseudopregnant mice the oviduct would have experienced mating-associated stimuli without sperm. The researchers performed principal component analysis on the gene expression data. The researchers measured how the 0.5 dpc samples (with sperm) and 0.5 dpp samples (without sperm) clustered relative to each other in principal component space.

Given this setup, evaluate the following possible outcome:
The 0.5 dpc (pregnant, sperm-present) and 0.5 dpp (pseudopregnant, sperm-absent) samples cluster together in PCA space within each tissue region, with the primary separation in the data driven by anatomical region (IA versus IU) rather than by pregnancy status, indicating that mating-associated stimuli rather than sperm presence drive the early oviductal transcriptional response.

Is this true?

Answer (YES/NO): NO